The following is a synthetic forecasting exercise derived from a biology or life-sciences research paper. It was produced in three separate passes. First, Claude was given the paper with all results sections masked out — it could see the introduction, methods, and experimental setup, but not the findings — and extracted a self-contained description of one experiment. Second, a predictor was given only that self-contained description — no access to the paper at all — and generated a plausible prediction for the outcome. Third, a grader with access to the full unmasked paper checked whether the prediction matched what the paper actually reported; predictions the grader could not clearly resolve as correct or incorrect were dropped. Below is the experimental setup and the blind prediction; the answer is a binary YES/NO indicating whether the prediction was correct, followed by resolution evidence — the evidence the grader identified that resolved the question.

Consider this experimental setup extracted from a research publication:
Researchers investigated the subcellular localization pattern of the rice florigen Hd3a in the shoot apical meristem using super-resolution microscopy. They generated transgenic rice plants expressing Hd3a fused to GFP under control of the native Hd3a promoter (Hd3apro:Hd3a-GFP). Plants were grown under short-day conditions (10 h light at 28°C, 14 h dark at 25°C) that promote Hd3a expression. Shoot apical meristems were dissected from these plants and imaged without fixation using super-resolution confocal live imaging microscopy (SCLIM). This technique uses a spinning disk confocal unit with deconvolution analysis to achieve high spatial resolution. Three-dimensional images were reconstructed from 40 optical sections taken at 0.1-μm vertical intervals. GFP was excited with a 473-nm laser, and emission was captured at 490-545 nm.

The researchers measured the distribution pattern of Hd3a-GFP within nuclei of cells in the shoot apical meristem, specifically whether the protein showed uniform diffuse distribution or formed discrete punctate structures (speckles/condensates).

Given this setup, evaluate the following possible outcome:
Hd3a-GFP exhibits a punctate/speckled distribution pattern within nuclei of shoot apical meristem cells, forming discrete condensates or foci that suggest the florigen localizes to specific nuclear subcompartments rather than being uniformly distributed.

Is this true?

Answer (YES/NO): YES